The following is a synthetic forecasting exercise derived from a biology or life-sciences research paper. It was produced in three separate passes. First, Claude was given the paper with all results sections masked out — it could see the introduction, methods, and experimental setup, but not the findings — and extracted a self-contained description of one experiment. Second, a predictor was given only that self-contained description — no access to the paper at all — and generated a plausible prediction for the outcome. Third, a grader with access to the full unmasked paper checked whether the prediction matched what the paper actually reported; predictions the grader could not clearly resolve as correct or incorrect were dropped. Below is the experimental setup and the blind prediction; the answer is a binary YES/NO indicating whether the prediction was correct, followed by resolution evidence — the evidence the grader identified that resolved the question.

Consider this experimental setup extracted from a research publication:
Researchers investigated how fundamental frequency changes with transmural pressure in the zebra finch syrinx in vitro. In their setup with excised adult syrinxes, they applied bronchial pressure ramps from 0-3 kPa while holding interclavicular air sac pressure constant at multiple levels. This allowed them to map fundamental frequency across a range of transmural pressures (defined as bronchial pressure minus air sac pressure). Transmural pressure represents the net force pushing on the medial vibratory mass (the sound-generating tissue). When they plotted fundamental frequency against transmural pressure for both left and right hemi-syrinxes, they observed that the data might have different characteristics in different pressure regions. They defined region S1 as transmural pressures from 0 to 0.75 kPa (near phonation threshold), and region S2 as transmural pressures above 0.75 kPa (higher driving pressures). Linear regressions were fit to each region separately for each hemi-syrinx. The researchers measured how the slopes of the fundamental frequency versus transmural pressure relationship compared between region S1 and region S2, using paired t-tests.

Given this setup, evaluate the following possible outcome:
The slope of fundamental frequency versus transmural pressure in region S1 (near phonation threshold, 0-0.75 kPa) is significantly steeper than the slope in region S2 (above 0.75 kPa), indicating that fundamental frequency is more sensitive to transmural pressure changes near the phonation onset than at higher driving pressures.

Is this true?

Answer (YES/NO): YES